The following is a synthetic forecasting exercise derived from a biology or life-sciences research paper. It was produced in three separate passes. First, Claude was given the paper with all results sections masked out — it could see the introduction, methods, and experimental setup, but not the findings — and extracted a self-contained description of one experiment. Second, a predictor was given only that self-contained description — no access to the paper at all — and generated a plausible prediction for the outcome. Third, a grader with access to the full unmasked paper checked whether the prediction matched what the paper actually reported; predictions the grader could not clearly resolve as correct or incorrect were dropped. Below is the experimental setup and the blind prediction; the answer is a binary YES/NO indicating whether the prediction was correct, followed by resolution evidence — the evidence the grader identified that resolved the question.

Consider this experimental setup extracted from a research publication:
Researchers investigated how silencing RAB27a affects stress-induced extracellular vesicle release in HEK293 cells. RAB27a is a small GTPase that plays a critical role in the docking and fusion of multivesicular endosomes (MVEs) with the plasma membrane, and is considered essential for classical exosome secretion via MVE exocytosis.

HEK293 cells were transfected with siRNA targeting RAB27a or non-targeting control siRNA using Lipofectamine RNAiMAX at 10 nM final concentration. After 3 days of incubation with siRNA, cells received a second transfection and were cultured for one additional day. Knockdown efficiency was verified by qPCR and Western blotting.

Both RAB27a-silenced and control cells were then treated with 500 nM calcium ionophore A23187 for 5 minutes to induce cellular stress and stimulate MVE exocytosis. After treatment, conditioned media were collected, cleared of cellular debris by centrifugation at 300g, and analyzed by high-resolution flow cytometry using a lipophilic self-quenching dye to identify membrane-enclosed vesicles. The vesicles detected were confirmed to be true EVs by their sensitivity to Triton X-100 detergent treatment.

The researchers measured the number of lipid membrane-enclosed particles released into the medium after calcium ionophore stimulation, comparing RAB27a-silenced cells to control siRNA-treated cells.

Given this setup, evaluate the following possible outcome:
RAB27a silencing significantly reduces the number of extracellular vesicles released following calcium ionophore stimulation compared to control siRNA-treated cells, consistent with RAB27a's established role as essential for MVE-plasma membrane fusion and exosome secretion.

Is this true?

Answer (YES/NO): NO